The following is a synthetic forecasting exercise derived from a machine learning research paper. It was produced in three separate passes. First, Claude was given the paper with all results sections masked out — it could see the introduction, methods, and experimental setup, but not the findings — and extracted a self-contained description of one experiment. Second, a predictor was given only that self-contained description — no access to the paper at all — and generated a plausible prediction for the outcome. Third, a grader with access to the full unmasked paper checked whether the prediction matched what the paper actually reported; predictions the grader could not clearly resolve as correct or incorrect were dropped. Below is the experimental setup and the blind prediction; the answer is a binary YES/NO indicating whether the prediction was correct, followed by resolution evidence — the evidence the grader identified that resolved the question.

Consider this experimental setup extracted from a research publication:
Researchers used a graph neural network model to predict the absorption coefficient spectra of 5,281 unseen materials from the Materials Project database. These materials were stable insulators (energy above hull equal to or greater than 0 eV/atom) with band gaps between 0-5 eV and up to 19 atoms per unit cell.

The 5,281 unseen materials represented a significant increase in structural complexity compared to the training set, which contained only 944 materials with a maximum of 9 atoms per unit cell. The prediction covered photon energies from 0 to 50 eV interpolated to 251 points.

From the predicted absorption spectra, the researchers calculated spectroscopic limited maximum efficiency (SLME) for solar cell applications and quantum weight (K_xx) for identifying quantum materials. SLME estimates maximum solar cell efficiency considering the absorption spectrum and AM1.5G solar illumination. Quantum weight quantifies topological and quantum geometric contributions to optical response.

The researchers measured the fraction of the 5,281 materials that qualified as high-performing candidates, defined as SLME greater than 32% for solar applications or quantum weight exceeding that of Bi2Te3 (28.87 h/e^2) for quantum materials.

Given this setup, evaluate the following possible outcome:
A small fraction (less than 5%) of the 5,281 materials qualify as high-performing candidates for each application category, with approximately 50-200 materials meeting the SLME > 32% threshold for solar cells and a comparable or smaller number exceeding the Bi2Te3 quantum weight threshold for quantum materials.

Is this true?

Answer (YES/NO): NO